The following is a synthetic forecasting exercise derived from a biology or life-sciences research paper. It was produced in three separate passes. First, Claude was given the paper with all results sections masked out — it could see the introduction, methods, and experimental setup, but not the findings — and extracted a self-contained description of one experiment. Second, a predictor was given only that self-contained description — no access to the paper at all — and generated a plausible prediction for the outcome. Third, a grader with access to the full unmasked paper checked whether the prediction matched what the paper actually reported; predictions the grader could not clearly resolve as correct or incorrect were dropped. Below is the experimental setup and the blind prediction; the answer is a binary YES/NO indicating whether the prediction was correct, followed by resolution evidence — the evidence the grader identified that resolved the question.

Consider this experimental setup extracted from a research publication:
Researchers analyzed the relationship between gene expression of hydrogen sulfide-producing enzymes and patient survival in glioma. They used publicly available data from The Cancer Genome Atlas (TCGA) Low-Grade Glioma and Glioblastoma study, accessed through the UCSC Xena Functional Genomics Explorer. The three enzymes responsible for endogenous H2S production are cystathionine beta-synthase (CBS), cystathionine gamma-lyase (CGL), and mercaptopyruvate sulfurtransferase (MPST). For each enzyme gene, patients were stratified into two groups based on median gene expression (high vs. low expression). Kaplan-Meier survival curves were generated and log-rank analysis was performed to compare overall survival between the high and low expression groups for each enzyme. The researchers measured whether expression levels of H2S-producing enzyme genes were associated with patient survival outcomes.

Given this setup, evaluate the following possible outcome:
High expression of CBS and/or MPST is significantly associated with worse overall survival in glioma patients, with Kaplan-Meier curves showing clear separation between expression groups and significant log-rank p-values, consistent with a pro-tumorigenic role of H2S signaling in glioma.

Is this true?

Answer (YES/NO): NO